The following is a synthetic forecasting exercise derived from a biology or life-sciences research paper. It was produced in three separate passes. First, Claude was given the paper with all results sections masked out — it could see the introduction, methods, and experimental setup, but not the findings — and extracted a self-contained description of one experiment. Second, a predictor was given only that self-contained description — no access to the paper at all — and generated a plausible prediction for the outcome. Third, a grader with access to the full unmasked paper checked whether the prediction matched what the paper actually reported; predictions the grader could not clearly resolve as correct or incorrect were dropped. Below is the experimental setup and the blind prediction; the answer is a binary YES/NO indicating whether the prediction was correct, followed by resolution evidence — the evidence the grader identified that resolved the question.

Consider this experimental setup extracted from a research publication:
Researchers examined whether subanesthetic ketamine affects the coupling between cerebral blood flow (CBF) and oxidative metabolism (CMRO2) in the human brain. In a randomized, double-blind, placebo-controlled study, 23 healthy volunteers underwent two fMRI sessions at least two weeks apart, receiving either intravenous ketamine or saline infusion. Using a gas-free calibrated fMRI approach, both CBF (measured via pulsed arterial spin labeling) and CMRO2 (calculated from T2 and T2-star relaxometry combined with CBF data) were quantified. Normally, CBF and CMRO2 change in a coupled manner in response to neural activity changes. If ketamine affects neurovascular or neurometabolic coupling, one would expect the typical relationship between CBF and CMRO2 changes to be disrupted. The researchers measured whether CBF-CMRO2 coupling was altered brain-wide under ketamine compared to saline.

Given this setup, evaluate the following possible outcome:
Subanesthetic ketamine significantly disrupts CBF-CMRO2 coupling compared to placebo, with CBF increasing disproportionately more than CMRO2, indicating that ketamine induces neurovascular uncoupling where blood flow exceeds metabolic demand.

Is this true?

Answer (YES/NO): NO